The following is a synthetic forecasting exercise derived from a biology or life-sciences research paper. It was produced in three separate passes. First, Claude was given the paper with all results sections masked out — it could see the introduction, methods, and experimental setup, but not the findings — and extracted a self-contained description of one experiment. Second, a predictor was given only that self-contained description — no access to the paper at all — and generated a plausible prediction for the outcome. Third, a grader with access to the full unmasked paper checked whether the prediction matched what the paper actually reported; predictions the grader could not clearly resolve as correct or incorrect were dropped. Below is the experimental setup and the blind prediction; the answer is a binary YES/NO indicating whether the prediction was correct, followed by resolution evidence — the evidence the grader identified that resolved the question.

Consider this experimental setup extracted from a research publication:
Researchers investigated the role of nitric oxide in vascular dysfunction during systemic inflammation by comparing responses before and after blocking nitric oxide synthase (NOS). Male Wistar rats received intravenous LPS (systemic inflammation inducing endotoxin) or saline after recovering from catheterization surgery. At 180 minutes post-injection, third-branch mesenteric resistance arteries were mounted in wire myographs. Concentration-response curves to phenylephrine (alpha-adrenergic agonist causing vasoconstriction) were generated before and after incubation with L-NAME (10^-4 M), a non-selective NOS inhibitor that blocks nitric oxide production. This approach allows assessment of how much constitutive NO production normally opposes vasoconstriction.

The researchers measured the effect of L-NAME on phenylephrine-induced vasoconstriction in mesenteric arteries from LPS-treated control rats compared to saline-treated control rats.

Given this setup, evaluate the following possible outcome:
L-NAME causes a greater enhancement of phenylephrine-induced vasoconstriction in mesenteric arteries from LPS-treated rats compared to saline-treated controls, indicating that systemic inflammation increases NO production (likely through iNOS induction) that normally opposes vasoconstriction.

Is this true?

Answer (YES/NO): YES